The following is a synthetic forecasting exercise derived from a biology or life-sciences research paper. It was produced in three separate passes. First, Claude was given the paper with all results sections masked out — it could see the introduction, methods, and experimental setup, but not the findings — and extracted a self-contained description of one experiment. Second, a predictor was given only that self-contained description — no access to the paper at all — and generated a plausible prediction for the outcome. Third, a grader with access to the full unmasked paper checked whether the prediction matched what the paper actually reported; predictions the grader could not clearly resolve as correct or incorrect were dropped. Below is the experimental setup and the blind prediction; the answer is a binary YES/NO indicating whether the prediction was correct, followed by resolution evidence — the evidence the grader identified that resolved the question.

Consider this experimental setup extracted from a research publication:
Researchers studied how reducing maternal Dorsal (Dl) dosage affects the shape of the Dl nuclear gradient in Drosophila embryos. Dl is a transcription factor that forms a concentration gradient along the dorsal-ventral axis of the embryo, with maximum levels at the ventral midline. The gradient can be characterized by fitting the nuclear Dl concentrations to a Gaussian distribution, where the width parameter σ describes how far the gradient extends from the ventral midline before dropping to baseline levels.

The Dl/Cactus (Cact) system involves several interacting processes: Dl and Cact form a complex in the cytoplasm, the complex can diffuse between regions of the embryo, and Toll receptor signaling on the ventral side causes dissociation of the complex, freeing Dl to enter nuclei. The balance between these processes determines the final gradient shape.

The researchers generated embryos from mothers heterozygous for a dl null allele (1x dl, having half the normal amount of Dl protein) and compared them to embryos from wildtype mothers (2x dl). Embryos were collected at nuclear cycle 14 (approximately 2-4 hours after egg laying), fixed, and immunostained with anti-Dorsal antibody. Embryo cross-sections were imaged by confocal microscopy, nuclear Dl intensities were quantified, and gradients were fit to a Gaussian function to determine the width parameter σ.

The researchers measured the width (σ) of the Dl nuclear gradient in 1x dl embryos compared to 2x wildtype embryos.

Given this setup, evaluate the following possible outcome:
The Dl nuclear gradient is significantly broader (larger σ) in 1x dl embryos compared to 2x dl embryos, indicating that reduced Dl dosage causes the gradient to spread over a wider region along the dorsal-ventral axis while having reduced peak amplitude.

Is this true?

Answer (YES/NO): NO